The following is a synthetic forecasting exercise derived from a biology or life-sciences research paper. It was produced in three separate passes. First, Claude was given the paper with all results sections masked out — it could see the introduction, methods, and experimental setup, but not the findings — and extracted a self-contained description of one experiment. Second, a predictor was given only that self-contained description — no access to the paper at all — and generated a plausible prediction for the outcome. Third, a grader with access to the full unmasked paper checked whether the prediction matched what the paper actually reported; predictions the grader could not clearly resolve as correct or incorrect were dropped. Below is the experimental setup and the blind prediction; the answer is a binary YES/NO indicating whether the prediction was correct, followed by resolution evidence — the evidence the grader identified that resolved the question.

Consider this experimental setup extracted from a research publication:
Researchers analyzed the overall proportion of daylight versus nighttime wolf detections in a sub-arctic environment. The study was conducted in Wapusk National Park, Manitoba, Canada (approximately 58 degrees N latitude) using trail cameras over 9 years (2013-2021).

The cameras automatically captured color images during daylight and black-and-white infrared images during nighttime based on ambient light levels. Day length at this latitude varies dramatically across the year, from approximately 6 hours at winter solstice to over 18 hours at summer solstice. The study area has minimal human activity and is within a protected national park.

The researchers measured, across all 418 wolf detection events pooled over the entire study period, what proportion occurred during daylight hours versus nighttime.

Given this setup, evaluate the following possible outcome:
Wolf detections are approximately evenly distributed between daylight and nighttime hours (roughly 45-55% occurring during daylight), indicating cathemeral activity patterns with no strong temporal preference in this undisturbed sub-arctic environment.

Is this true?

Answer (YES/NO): YES